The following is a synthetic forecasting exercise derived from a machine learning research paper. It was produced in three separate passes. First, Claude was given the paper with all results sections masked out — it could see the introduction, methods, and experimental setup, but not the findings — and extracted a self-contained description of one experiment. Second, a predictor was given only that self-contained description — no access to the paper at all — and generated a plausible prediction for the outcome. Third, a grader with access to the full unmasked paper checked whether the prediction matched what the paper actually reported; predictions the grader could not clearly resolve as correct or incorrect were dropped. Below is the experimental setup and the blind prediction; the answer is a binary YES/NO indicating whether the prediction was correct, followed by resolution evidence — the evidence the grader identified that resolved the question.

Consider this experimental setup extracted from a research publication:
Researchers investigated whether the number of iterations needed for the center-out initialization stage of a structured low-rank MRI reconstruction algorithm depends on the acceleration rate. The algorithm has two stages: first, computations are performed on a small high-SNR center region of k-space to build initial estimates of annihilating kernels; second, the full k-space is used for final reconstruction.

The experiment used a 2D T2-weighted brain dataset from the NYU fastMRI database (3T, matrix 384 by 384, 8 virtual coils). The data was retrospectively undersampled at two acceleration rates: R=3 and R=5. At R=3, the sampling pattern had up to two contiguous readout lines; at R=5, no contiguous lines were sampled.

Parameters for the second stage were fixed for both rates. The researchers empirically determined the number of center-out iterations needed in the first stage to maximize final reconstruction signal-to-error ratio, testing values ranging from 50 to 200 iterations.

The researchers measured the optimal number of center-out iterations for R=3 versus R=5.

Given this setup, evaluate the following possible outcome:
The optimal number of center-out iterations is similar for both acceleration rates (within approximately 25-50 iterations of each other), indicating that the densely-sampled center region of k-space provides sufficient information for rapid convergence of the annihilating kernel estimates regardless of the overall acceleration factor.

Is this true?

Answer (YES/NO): NO